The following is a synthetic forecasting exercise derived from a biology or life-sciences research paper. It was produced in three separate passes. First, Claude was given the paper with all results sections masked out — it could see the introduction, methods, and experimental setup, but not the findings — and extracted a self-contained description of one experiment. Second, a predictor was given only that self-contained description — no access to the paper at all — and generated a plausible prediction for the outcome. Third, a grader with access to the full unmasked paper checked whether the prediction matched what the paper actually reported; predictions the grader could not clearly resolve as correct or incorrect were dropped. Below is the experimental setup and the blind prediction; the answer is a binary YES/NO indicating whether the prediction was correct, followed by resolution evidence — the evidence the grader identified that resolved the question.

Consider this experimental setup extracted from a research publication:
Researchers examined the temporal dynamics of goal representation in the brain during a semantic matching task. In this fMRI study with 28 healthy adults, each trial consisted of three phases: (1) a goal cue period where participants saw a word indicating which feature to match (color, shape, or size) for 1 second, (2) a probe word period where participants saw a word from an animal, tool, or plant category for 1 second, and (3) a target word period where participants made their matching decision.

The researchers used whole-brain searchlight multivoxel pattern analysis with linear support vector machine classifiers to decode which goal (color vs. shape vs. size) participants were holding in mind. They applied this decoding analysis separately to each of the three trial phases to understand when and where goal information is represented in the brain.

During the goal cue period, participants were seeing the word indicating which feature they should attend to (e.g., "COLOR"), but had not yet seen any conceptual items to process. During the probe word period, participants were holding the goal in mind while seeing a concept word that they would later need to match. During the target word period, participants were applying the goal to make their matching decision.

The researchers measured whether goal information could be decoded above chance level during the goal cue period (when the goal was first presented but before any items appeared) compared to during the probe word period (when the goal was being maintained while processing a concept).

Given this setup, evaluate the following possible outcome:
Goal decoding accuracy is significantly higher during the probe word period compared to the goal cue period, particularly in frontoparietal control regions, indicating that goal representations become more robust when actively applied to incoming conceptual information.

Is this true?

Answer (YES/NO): YES